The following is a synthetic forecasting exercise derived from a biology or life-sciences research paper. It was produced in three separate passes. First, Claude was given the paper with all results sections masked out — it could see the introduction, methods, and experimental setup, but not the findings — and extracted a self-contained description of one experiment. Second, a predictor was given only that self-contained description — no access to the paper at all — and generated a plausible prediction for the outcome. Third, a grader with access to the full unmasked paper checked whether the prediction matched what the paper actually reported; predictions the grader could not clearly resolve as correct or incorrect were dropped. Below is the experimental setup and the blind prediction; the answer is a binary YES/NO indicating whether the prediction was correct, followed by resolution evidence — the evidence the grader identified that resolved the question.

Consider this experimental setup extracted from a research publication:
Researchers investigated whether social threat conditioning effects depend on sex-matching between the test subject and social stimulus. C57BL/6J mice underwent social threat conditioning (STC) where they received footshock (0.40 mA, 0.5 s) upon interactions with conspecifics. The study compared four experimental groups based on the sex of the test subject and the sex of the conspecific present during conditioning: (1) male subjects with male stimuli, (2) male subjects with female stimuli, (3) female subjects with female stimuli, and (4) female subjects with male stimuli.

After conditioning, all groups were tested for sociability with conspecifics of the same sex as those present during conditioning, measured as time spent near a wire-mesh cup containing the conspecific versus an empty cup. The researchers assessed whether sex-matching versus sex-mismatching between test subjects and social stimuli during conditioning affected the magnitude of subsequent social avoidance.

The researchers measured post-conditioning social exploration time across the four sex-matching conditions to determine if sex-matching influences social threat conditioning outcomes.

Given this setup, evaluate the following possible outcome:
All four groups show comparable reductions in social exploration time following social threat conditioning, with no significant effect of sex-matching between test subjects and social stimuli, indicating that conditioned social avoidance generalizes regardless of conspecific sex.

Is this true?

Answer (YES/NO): YES